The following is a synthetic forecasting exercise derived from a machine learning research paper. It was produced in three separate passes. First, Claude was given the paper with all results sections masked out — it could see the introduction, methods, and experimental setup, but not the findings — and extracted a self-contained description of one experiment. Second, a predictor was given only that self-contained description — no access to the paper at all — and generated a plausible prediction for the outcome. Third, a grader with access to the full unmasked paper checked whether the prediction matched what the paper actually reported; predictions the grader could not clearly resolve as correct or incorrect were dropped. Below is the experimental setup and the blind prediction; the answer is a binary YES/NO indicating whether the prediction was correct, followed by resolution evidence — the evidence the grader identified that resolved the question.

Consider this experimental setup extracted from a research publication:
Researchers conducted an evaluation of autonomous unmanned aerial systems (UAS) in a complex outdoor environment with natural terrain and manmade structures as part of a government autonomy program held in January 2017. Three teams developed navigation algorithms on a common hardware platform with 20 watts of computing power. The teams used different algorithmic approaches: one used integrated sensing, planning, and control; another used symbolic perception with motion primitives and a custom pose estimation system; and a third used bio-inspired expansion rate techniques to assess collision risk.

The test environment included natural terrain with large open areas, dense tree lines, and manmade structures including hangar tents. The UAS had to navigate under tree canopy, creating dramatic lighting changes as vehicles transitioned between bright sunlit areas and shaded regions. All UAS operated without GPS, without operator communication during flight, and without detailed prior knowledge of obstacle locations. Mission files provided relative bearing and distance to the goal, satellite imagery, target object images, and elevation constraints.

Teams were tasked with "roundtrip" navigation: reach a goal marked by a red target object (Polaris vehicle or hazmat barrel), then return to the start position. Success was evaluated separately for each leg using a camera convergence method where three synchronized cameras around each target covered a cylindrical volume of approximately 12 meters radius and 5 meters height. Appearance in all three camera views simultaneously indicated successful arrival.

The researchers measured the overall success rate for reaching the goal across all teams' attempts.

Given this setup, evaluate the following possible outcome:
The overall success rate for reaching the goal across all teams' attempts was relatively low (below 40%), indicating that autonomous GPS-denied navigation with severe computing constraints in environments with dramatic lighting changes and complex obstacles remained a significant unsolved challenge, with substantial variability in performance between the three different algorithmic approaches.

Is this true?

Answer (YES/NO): YES